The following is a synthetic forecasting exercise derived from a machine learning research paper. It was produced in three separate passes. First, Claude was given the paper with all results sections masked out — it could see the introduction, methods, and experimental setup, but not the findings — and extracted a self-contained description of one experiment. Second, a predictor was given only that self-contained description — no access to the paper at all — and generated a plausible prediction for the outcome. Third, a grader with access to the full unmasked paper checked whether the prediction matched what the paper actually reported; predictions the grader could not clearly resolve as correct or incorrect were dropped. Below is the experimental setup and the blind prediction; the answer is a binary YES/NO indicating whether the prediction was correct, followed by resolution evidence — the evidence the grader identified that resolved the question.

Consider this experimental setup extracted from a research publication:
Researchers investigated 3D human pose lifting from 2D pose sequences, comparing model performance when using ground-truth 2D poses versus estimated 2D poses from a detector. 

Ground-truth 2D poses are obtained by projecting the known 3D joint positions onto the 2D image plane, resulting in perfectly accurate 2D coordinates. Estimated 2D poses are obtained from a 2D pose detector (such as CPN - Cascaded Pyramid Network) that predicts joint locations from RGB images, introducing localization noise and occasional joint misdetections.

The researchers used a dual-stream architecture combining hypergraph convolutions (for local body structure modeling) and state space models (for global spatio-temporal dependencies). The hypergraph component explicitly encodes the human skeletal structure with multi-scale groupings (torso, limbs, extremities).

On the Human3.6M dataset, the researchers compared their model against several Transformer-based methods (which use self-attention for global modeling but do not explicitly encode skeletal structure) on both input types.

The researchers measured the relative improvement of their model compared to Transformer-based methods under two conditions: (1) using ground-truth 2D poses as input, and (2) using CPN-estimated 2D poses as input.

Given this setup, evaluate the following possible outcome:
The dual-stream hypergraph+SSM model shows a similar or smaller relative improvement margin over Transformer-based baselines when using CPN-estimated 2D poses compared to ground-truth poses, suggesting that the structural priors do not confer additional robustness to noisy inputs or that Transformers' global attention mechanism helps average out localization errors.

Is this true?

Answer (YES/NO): YES